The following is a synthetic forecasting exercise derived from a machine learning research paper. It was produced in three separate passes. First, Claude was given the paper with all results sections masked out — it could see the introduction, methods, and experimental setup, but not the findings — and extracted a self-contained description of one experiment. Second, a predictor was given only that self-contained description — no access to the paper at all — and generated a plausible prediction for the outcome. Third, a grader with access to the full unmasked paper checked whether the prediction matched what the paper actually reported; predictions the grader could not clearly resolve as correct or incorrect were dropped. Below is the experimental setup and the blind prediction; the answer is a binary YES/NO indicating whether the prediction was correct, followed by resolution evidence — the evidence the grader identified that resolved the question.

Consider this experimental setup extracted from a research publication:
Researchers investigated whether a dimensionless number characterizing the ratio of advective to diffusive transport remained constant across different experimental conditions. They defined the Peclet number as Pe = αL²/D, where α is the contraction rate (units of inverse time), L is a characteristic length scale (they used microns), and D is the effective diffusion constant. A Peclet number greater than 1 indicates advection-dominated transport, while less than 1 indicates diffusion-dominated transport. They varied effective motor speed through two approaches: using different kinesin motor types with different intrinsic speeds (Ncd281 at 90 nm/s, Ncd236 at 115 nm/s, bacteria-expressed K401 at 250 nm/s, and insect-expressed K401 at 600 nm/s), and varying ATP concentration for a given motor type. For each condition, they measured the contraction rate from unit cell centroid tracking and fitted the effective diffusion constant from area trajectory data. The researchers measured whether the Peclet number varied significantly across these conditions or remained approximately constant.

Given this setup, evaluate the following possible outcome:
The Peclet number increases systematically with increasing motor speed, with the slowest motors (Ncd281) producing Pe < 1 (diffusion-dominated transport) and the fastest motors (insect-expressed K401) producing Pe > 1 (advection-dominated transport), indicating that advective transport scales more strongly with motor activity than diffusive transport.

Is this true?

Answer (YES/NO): NO